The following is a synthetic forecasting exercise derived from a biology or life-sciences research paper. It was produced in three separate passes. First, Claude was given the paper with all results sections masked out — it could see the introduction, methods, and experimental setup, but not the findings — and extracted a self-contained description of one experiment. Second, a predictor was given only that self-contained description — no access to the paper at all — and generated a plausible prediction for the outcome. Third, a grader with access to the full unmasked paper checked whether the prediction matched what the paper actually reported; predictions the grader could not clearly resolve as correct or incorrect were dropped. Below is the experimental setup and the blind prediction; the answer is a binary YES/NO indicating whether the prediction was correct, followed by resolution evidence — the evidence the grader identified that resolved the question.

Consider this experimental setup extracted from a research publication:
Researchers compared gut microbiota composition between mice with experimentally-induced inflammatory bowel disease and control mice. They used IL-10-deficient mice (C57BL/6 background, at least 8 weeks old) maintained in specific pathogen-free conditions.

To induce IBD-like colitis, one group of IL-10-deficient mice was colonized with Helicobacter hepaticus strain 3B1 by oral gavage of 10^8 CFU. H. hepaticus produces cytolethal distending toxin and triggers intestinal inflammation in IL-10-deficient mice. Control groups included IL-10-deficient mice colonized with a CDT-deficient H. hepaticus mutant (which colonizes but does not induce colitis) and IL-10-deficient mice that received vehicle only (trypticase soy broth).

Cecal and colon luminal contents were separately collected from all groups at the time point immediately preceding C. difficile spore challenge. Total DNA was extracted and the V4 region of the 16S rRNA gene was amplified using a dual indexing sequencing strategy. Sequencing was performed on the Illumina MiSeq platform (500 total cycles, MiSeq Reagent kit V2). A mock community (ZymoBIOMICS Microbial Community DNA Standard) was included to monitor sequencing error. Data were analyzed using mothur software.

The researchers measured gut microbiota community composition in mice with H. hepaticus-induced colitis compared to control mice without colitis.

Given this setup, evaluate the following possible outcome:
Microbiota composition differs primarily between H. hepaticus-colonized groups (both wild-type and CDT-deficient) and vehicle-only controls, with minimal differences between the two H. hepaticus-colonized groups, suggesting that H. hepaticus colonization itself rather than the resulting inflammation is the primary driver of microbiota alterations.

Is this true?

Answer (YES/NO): NO